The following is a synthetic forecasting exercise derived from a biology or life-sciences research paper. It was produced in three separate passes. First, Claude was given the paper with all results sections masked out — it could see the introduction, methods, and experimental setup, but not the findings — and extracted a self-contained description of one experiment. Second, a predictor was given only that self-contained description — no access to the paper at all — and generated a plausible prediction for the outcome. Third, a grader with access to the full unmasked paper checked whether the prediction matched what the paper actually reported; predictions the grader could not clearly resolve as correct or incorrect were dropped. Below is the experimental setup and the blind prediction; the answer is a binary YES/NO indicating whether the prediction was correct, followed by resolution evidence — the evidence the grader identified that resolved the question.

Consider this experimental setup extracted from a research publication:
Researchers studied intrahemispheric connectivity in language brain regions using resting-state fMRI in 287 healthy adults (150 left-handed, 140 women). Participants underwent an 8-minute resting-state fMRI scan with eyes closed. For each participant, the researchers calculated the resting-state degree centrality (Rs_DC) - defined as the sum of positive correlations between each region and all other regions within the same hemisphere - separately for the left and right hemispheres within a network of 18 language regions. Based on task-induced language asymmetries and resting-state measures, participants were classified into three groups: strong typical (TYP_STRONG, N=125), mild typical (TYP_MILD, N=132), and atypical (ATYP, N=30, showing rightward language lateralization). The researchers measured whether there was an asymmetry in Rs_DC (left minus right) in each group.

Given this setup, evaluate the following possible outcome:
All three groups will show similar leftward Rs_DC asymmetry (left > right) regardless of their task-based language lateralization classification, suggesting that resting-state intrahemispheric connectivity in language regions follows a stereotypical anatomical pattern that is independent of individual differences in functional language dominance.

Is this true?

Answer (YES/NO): NO